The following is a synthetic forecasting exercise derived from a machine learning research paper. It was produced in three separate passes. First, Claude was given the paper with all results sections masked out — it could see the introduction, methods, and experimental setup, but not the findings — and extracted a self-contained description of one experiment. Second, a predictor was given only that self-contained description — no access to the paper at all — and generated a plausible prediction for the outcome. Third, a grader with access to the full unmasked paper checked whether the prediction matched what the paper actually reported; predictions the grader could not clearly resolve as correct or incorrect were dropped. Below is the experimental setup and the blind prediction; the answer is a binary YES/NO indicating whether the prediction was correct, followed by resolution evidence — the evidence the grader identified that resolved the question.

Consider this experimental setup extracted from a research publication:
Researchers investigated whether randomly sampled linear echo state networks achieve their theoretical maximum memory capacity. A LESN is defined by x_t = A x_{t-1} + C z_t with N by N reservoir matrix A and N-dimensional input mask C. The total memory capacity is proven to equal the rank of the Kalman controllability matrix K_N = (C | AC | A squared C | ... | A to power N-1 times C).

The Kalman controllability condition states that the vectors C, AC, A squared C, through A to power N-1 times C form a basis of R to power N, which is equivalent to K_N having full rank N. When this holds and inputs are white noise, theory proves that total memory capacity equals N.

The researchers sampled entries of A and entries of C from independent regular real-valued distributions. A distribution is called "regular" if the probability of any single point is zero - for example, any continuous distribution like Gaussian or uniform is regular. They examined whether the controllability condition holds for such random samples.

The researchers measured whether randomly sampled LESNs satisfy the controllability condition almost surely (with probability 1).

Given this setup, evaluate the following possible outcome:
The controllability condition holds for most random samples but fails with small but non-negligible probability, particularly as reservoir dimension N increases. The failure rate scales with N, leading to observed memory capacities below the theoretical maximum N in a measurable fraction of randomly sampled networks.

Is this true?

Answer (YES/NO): NO